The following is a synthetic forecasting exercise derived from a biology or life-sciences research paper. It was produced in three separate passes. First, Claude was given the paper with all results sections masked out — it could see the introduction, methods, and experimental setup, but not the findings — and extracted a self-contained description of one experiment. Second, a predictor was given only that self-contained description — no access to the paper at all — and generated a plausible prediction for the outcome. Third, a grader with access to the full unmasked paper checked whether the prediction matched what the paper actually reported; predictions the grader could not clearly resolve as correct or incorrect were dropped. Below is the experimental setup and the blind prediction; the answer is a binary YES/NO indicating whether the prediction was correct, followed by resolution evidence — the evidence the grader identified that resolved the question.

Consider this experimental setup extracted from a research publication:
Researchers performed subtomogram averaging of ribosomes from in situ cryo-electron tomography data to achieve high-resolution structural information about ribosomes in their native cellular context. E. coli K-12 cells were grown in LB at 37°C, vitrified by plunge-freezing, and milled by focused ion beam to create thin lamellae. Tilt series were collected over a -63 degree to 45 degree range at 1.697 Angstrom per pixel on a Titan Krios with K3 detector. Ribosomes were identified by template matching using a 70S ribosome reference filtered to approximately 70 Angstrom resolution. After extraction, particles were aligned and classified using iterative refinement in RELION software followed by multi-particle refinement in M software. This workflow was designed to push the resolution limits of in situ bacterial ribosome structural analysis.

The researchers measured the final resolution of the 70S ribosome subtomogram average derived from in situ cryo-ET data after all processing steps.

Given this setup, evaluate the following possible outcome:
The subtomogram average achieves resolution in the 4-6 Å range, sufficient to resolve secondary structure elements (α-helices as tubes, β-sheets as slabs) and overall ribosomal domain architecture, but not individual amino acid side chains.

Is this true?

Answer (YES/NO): NO